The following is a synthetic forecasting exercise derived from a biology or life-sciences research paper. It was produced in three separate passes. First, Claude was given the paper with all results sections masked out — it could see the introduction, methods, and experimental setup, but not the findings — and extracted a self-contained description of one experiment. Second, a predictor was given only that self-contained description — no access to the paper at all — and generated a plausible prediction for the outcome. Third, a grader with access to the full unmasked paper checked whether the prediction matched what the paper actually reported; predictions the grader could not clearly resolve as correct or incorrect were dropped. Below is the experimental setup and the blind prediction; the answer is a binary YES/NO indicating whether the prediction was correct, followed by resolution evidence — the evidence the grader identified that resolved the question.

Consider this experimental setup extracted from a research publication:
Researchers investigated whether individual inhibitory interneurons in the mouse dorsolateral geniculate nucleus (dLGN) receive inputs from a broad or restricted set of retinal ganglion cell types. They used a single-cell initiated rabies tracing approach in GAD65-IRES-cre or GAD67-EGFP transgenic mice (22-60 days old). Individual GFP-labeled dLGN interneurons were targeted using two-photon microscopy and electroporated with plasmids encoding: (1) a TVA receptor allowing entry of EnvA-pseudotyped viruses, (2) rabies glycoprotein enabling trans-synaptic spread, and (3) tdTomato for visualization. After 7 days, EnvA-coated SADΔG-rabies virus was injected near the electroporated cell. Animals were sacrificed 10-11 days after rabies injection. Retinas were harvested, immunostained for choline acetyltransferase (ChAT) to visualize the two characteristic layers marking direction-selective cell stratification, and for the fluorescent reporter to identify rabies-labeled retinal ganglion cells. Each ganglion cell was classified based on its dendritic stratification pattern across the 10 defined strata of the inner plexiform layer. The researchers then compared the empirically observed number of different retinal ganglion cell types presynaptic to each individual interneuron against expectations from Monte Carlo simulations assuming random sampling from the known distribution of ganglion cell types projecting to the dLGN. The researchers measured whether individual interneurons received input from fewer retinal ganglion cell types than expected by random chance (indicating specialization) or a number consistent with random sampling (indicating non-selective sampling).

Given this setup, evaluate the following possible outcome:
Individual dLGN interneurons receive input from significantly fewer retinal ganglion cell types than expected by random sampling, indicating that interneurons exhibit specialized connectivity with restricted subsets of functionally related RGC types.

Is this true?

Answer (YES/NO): YES